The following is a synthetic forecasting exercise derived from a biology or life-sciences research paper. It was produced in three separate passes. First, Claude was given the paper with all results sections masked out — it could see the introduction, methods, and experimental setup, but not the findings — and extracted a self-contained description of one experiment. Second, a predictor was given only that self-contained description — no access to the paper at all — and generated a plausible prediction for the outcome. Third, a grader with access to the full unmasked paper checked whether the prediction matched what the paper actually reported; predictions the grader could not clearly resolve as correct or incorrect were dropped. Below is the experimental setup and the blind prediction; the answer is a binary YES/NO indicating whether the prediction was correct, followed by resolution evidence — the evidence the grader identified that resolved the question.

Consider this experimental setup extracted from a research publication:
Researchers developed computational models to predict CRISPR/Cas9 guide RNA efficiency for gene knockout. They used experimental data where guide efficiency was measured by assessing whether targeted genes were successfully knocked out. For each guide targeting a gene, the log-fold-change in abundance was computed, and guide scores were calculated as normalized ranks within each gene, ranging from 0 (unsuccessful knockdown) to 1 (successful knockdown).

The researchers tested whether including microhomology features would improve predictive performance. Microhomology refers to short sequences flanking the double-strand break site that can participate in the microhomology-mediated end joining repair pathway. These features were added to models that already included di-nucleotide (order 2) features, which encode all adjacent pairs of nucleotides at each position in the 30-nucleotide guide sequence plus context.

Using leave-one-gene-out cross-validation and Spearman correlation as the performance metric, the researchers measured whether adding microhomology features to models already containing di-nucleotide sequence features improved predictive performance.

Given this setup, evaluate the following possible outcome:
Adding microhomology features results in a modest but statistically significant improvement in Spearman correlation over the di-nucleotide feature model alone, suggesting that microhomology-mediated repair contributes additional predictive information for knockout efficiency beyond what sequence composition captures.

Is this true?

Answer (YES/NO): NO